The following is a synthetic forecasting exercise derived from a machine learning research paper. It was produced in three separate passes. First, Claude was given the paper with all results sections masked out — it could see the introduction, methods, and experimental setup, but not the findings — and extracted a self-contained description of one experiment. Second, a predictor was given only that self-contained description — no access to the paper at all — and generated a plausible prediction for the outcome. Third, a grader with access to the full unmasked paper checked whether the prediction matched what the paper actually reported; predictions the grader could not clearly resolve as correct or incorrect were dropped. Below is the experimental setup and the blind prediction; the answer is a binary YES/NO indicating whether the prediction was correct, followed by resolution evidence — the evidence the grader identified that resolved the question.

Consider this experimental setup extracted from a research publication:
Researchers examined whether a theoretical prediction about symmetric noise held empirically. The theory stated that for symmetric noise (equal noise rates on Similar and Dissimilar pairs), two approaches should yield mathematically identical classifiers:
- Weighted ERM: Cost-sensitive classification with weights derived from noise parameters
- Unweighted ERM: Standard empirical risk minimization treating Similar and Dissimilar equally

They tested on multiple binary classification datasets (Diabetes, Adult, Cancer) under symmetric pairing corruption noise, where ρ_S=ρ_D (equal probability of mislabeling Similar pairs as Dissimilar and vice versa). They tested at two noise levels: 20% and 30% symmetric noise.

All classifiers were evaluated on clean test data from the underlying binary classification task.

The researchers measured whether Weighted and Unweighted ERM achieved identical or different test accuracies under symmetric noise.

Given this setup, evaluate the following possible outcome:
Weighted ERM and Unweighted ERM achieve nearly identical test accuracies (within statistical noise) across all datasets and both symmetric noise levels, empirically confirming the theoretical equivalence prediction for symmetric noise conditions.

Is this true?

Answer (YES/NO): YES